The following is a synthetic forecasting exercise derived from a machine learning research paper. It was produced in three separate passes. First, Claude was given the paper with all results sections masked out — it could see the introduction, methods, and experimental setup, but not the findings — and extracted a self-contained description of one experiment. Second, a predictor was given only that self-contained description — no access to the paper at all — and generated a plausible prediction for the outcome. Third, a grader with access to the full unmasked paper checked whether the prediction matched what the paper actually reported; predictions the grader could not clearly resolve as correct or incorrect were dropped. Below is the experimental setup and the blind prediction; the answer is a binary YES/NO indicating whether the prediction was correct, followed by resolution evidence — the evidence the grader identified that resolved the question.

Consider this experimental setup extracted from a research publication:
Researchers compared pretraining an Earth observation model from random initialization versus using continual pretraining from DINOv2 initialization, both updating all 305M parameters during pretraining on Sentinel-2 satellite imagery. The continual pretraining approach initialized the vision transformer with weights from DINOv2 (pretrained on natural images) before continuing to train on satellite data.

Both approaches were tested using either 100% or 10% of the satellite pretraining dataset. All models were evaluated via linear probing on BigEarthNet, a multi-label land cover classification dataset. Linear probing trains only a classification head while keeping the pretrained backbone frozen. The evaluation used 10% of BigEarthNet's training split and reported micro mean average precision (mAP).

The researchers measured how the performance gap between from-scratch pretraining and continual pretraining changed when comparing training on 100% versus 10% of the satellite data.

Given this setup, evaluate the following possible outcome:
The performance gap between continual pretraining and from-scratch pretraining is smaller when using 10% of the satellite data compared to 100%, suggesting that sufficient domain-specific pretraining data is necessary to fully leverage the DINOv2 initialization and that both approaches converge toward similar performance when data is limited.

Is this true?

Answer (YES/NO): NO